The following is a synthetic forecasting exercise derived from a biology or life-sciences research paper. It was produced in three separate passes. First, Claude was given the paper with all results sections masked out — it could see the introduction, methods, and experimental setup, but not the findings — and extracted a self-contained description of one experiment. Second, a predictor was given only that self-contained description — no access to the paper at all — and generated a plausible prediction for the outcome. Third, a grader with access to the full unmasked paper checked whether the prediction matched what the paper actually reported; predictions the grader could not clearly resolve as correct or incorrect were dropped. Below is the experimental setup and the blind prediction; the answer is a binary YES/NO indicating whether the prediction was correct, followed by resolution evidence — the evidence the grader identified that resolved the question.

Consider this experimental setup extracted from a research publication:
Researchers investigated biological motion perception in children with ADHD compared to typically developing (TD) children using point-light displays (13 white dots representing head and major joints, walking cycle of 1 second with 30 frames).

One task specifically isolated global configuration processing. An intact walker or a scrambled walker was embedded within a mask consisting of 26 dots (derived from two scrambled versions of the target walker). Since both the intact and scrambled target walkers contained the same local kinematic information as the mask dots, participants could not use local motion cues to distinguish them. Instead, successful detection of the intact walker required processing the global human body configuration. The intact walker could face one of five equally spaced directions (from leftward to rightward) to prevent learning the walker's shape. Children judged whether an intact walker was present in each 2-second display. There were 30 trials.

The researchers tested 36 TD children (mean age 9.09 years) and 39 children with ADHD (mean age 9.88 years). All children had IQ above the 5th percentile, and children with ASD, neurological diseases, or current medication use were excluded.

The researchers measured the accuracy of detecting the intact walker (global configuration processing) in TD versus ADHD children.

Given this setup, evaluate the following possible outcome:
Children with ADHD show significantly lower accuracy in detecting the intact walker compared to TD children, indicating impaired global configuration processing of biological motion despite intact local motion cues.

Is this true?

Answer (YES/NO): YES